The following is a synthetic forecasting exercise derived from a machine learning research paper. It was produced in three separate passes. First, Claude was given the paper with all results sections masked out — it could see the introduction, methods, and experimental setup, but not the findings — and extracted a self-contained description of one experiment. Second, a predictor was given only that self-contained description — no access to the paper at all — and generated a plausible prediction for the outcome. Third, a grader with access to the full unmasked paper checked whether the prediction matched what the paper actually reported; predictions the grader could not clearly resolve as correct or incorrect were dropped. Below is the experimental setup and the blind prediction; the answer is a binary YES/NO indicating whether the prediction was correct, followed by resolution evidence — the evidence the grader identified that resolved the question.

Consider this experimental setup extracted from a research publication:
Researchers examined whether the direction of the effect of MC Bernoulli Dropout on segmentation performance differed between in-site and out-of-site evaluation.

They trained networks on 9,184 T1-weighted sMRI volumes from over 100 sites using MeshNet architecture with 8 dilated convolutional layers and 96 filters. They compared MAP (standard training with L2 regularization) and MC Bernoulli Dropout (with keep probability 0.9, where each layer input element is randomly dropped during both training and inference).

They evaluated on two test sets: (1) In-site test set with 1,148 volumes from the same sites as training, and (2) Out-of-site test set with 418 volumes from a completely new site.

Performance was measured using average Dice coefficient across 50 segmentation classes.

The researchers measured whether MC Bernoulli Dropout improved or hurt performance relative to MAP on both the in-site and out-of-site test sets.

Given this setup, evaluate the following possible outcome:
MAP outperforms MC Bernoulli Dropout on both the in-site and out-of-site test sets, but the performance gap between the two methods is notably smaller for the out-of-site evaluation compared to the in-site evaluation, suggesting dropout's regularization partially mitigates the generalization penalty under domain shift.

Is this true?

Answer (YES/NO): NO